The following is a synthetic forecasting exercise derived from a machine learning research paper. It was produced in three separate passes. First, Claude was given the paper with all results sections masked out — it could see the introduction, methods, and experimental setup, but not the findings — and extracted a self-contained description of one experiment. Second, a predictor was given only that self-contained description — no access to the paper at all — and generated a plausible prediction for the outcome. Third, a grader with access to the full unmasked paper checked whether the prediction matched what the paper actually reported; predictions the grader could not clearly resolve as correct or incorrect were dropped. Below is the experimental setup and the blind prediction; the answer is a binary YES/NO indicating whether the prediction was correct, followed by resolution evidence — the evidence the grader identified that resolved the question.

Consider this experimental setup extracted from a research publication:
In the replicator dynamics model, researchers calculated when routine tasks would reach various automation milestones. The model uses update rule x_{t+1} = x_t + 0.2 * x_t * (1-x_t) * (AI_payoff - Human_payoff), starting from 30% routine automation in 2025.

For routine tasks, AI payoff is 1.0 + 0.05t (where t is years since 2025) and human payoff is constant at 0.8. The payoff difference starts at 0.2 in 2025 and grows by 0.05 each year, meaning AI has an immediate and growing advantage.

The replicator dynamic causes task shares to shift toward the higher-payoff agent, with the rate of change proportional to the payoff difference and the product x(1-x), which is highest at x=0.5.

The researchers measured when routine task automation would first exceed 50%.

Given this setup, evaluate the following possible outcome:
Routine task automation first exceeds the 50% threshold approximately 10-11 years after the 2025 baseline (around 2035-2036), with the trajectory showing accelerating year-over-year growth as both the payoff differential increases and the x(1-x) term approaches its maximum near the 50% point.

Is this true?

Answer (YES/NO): YES